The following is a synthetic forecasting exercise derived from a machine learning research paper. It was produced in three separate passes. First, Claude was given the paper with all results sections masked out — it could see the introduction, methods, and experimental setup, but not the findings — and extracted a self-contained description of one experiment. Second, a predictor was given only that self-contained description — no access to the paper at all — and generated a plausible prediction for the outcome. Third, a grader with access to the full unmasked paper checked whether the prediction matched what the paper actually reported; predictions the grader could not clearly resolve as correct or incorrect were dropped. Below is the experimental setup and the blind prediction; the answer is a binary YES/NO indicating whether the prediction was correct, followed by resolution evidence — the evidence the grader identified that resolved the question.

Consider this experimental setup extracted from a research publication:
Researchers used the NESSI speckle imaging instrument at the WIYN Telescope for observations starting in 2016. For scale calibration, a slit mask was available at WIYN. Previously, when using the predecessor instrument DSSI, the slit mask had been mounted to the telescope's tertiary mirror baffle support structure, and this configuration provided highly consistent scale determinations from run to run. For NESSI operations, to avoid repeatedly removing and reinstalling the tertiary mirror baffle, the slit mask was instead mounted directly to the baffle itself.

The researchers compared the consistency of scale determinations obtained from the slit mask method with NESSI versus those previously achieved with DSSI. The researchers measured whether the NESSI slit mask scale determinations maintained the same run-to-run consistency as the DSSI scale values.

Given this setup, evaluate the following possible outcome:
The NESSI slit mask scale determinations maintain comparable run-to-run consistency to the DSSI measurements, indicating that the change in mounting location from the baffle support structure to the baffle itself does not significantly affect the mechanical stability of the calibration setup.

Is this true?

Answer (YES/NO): NO